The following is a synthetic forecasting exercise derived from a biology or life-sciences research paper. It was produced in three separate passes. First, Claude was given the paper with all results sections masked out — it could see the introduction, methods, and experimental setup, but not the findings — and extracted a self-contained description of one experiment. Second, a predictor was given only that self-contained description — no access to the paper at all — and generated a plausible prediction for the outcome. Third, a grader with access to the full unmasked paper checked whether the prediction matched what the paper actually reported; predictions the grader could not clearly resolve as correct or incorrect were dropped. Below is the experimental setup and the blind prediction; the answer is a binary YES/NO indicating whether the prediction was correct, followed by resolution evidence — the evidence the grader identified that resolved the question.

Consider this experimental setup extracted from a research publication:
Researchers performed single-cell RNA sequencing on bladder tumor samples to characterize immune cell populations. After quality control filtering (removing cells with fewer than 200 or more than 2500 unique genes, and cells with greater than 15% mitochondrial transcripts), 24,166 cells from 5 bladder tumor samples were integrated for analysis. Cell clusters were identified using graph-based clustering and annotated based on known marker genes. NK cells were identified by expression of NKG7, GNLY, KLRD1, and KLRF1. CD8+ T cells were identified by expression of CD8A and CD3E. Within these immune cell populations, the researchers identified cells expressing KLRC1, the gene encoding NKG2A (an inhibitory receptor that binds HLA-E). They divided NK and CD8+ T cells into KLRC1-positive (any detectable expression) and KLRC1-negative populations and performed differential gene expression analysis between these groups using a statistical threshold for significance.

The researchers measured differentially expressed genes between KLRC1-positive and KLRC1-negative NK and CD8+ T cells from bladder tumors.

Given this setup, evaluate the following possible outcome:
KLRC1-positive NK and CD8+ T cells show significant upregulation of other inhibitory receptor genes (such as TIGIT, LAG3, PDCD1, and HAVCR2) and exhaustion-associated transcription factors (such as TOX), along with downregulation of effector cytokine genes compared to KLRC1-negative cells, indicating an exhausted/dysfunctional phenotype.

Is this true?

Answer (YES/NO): NO